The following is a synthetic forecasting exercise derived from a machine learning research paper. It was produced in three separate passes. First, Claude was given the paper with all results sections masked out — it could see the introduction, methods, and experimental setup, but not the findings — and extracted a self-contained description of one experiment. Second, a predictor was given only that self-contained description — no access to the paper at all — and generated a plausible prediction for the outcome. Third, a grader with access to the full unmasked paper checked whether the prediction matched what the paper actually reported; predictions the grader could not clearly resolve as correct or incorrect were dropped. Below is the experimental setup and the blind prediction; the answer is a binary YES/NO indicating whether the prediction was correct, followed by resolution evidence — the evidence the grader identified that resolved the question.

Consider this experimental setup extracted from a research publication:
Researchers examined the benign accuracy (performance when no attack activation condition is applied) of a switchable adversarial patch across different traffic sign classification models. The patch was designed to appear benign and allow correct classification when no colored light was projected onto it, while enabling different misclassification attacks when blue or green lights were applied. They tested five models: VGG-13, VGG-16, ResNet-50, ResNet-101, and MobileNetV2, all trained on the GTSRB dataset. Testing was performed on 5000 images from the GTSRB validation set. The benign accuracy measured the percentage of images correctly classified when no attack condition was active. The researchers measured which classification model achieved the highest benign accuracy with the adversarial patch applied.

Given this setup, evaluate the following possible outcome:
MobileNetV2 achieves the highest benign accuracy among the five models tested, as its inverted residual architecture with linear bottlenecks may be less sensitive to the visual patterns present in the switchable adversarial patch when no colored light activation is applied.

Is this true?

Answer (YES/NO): NO